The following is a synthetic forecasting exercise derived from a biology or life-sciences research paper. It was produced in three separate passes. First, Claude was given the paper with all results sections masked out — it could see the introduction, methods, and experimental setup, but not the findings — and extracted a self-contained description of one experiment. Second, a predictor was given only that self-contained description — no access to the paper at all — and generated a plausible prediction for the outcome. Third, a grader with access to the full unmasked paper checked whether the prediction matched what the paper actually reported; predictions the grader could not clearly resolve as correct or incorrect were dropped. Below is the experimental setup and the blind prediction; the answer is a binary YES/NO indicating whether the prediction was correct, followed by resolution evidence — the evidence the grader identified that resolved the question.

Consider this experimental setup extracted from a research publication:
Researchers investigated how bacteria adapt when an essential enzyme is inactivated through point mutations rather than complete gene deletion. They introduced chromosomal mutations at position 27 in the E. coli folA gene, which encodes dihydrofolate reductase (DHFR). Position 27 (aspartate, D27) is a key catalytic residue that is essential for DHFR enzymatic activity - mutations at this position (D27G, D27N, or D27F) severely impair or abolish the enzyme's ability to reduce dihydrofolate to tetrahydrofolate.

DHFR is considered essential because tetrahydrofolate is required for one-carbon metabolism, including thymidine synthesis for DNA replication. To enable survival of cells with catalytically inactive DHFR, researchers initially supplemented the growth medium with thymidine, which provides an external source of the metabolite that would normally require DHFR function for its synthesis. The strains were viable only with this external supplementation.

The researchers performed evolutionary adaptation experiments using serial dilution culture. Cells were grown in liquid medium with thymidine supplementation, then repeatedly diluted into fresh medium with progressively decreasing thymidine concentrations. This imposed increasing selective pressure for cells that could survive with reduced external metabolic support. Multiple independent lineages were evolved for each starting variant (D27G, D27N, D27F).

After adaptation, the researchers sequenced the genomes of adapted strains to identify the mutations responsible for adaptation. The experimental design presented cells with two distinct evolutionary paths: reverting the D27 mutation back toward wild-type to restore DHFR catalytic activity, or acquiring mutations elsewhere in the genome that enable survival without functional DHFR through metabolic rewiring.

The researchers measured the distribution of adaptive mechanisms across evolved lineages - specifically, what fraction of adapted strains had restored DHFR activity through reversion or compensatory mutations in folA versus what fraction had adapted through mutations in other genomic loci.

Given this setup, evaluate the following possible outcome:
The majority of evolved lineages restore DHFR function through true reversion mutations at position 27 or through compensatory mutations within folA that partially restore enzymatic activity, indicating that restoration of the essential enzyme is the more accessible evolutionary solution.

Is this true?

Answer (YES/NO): NO